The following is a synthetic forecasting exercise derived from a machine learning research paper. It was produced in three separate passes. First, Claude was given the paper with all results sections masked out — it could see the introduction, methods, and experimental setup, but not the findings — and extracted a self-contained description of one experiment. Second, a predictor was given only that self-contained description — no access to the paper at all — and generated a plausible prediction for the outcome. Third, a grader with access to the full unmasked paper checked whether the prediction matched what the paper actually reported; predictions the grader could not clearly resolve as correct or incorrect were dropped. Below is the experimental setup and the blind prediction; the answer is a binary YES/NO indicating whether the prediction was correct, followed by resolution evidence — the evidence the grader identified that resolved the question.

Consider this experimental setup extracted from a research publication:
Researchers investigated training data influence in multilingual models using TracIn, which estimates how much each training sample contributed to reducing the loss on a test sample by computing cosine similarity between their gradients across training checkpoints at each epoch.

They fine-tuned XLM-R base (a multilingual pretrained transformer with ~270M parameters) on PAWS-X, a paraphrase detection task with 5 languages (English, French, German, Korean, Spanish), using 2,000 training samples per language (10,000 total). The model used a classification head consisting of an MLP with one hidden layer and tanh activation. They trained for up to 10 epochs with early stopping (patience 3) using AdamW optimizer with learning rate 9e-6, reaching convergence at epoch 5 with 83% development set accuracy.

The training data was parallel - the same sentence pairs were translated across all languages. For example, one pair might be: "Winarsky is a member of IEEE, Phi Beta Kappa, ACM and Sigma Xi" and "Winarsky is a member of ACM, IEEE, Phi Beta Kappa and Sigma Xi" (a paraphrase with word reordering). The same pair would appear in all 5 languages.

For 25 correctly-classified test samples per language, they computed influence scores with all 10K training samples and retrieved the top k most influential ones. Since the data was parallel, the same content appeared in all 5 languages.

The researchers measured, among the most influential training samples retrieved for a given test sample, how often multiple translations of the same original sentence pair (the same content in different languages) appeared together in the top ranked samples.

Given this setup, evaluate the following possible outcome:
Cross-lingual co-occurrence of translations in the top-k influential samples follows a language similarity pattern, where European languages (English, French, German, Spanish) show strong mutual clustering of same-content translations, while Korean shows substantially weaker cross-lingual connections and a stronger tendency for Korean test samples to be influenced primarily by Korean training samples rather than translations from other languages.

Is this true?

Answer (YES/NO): NO